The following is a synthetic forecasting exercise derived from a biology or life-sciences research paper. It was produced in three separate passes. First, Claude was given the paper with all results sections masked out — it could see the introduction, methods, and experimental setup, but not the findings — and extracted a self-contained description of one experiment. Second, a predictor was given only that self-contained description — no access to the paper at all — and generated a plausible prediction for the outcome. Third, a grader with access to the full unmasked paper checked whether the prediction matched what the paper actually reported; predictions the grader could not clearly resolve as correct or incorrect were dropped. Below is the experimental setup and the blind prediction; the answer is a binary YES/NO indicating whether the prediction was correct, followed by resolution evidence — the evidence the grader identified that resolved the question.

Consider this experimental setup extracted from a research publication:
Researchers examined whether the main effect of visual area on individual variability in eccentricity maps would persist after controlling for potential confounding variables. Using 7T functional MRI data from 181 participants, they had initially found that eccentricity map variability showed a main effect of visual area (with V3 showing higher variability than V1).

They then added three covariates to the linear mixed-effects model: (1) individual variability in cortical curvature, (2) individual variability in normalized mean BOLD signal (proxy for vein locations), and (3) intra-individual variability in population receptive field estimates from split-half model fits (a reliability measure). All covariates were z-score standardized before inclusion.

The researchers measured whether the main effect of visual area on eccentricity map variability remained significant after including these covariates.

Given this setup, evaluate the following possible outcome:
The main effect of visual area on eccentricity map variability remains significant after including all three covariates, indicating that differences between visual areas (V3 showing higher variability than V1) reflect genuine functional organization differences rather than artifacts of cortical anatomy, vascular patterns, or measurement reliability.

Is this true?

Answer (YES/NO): NO